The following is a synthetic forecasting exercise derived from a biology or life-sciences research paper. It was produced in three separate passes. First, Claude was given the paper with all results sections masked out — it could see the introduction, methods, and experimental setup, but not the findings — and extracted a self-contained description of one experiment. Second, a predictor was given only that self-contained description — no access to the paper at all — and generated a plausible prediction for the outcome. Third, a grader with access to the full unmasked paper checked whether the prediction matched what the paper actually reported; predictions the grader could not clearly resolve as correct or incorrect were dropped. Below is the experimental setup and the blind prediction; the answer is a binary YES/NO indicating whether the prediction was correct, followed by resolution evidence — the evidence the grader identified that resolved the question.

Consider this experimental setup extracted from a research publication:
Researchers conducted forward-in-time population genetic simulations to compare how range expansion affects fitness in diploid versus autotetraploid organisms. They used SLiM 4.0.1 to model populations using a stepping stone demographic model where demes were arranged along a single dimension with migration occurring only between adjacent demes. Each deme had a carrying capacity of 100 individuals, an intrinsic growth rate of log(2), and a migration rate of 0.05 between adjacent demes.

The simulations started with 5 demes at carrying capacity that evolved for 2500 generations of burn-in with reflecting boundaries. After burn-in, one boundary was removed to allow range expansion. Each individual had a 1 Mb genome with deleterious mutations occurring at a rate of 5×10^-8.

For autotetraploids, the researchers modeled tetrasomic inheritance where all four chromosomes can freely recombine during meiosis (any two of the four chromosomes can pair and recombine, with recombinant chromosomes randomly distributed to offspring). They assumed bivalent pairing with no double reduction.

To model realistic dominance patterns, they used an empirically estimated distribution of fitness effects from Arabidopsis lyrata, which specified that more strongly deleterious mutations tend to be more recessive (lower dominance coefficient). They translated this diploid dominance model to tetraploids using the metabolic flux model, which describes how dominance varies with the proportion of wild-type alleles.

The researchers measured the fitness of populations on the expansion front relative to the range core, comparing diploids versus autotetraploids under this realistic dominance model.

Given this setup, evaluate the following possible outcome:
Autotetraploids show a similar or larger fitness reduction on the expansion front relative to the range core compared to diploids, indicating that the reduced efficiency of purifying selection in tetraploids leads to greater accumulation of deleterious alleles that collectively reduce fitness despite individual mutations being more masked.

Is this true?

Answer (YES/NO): YES